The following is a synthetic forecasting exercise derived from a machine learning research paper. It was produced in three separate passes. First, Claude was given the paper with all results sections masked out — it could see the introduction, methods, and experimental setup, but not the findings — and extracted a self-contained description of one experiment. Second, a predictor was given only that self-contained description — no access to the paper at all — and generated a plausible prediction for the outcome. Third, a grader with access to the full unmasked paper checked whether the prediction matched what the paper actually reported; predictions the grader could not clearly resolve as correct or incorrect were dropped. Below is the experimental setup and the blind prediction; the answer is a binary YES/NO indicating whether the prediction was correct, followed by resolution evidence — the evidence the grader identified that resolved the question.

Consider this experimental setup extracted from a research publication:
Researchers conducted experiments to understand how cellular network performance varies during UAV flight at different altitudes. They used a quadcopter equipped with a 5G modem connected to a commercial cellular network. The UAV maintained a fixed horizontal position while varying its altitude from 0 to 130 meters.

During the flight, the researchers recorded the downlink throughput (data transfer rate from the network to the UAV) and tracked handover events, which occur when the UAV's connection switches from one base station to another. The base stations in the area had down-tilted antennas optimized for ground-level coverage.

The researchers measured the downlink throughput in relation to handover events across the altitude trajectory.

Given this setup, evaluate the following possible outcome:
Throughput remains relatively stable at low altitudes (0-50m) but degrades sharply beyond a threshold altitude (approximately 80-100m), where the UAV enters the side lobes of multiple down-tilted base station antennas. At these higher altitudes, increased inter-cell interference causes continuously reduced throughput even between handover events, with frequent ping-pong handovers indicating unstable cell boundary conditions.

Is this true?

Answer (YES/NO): NO